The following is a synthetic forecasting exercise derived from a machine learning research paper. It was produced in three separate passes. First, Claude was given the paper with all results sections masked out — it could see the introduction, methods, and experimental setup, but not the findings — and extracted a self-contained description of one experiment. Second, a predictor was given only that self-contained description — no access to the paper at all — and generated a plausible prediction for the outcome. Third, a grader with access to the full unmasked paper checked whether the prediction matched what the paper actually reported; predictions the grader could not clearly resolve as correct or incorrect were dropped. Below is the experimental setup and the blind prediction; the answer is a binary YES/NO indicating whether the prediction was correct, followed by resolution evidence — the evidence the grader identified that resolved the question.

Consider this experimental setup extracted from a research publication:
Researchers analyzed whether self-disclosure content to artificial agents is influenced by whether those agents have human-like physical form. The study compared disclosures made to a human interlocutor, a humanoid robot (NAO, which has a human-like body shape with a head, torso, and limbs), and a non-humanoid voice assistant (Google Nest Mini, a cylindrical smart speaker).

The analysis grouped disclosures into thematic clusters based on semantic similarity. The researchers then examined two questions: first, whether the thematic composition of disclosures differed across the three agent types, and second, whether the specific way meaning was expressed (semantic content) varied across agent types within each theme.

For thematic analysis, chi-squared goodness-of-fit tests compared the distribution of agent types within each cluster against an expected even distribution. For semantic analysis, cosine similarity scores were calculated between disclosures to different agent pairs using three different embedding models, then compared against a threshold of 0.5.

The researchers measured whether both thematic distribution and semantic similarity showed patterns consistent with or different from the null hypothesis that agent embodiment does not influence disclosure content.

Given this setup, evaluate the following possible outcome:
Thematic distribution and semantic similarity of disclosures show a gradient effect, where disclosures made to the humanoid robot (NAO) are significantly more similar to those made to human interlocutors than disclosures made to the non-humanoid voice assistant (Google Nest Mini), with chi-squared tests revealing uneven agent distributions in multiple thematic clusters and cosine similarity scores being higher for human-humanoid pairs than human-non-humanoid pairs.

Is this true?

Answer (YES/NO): NO